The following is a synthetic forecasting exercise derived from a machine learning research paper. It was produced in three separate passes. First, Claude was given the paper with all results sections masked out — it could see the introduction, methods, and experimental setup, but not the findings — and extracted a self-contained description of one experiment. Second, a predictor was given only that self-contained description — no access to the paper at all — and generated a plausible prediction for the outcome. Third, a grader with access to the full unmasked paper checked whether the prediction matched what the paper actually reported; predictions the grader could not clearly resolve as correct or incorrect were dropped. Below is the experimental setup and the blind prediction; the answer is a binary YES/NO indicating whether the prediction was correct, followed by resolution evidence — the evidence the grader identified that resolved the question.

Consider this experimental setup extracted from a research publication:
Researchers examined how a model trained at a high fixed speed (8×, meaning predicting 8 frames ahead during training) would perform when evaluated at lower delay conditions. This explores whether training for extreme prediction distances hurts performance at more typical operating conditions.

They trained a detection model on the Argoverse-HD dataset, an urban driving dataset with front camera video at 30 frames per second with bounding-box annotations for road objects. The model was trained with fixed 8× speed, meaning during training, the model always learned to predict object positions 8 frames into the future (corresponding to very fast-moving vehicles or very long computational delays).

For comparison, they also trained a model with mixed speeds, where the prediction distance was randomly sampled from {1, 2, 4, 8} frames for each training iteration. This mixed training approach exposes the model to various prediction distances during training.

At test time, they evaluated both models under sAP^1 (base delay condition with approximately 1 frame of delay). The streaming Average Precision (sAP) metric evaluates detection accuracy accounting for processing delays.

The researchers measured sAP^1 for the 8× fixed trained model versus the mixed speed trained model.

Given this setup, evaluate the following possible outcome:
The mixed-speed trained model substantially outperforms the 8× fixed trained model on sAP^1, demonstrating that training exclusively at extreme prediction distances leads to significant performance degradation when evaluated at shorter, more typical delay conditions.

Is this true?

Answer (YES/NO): YES